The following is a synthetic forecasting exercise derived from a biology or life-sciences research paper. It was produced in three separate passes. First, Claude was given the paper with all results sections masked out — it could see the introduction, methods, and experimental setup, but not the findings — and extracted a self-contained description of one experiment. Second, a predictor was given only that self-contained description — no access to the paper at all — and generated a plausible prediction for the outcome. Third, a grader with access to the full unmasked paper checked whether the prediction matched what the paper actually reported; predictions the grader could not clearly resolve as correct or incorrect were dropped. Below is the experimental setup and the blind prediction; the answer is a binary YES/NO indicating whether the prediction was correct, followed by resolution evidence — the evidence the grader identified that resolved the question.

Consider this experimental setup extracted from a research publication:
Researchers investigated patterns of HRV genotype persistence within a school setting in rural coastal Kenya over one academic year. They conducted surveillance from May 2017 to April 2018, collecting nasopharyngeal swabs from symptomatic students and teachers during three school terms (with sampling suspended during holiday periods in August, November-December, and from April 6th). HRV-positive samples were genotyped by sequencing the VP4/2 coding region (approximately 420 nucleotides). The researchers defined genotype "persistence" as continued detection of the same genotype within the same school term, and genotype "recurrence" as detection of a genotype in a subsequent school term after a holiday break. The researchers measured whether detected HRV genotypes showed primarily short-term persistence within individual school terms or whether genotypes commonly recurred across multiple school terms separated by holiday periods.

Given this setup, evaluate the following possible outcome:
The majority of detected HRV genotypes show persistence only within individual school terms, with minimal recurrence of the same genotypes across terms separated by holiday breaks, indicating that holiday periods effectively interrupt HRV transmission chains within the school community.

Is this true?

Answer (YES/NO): YES